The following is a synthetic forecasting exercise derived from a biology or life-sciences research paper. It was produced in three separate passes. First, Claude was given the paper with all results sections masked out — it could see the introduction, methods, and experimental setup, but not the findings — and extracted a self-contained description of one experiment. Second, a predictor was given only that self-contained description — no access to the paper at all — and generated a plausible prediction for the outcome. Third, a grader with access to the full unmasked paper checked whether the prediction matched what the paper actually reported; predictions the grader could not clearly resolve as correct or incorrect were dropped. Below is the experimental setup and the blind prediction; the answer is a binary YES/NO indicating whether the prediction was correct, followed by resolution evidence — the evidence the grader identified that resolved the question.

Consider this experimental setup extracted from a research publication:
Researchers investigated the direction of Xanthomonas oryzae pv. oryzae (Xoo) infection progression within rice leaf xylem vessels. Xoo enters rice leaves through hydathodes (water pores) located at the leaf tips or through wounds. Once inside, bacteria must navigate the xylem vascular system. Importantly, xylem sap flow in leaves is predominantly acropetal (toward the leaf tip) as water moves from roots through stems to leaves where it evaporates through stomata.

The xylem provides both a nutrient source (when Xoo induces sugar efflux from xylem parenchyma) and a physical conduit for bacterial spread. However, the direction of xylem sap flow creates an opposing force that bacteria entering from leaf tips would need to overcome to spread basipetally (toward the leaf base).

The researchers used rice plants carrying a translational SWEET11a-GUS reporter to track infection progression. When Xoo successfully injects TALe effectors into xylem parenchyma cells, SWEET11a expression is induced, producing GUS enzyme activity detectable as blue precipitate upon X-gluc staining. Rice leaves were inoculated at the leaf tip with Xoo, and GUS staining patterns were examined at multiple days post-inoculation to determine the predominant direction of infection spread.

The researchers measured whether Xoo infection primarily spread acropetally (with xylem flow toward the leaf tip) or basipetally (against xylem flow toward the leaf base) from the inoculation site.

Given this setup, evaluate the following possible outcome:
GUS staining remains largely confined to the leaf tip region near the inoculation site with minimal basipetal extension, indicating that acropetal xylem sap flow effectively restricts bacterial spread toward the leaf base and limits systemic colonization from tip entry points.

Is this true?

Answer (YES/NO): NO